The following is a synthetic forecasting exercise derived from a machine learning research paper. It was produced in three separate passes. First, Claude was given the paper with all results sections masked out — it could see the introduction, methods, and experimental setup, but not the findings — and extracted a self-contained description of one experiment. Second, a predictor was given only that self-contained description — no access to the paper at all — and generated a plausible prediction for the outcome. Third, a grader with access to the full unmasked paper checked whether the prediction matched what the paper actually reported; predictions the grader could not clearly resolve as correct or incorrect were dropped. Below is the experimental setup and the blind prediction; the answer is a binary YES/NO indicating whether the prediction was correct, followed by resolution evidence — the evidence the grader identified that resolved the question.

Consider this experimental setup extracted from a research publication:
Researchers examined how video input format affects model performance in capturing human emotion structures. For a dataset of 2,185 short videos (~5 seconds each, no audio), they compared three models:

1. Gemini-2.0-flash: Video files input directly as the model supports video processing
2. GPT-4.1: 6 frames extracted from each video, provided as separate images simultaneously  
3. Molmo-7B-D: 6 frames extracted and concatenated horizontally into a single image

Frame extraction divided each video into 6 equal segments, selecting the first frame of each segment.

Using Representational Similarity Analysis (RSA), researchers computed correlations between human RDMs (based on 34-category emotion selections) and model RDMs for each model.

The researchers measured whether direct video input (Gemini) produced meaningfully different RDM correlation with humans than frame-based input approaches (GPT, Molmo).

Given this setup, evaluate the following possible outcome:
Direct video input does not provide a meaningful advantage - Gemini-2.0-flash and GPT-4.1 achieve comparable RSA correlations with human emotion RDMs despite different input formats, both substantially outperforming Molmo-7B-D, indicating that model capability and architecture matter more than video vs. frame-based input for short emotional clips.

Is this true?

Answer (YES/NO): YES